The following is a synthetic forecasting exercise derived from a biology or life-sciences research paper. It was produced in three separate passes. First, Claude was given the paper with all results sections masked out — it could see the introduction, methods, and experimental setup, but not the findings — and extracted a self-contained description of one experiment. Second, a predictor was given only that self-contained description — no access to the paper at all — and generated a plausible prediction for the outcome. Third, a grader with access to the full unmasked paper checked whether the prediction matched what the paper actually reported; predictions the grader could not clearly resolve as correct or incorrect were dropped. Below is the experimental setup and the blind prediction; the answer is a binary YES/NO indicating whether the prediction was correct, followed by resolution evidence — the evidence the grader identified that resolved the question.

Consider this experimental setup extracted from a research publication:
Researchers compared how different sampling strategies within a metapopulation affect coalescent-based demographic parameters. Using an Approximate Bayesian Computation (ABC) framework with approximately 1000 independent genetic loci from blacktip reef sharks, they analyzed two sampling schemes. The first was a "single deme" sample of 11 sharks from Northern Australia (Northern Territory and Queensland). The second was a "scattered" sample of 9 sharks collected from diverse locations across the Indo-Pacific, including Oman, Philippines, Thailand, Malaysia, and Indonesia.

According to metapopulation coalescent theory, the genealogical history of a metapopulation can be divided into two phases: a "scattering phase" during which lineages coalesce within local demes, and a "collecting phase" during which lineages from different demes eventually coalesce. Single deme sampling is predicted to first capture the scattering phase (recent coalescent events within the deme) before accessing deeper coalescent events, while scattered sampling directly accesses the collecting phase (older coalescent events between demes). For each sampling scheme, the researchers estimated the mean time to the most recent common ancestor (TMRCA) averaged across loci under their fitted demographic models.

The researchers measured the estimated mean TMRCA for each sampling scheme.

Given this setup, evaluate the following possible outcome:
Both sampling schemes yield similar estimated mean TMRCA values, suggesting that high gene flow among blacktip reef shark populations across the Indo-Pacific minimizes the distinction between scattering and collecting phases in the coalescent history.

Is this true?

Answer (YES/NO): NO